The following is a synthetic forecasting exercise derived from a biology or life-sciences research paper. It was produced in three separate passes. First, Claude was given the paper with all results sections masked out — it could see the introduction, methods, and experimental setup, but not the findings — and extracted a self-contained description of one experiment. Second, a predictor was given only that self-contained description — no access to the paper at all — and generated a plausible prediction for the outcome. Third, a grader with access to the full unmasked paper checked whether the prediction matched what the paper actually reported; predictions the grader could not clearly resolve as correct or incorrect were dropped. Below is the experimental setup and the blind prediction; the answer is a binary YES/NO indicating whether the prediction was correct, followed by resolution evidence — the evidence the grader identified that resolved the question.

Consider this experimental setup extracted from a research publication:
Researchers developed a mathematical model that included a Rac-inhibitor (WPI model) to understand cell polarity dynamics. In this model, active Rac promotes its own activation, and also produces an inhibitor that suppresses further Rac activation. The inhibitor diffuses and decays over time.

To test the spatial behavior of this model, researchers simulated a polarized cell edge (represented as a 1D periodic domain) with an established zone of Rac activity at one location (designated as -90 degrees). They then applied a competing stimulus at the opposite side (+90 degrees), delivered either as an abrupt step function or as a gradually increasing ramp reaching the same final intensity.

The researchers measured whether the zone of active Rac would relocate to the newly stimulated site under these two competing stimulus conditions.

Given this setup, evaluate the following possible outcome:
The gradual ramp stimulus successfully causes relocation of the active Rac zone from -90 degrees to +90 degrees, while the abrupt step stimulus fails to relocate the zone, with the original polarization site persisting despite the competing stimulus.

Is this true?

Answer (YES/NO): NO